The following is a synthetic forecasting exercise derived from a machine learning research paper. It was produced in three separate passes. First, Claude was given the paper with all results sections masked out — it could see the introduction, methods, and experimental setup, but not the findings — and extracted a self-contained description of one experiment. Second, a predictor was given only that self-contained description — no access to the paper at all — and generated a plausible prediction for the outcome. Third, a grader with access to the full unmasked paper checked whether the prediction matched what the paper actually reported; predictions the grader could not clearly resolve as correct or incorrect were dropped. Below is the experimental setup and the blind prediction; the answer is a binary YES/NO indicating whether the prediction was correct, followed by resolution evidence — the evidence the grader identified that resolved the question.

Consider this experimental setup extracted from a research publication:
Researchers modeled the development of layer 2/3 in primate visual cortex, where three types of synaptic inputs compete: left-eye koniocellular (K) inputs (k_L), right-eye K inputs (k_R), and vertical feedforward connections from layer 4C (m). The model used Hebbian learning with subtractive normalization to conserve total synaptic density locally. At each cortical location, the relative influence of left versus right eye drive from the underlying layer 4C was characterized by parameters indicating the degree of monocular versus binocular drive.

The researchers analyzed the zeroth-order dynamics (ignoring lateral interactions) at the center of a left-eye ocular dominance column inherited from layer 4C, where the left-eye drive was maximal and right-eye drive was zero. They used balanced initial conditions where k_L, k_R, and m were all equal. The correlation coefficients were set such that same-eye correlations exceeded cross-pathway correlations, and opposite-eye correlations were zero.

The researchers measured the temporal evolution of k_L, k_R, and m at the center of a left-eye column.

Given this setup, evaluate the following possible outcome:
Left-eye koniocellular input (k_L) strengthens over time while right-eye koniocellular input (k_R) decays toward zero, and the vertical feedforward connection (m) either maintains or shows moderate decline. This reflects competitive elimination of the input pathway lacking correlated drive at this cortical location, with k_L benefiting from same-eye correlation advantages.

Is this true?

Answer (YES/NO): YES